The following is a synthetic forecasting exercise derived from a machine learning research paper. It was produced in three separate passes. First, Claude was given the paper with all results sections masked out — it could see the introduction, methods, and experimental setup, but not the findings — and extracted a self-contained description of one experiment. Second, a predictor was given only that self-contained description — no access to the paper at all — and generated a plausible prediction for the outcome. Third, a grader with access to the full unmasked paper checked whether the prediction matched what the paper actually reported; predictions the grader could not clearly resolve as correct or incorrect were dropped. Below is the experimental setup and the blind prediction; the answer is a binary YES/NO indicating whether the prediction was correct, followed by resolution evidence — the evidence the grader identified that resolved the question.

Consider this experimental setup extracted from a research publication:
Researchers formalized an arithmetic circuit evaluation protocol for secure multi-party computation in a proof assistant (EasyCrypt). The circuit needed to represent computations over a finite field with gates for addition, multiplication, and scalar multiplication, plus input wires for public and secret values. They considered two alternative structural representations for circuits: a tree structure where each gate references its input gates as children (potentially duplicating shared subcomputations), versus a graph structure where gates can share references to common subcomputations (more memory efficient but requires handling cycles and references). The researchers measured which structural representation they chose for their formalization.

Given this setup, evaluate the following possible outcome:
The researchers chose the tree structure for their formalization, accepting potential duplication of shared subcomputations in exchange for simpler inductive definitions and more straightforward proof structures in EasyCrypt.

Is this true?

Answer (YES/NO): YES